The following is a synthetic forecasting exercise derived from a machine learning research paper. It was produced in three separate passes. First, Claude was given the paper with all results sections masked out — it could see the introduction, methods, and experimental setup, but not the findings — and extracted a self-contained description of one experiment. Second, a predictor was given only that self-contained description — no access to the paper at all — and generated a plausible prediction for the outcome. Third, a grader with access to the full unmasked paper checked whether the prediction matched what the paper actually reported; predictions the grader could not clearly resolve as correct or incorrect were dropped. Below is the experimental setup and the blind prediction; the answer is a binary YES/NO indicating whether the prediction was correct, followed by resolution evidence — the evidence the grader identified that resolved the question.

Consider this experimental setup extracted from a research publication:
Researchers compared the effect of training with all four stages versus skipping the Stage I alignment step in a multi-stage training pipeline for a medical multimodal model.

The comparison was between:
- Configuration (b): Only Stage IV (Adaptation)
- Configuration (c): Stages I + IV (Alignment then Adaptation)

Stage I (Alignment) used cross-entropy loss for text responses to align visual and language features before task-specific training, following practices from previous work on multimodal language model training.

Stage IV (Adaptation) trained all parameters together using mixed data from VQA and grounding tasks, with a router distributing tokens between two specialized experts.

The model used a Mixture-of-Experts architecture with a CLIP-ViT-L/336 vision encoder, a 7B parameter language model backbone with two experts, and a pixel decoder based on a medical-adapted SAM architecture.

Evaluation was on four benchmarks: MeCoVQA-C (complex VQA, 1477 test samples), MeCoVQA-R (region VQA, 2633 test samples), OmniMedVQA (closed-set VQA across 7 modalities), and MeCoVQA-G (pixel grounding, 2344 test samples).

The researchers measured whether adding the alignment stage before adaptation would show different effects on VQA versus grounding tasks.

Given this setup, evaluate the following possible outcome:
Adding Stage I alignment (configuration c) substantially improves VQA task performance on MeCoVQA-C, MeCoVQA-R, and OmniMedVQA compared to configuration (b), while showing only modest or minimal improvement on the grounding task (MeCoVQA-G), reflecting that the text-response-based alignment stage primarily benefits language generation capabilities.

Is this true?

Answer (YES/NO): NO